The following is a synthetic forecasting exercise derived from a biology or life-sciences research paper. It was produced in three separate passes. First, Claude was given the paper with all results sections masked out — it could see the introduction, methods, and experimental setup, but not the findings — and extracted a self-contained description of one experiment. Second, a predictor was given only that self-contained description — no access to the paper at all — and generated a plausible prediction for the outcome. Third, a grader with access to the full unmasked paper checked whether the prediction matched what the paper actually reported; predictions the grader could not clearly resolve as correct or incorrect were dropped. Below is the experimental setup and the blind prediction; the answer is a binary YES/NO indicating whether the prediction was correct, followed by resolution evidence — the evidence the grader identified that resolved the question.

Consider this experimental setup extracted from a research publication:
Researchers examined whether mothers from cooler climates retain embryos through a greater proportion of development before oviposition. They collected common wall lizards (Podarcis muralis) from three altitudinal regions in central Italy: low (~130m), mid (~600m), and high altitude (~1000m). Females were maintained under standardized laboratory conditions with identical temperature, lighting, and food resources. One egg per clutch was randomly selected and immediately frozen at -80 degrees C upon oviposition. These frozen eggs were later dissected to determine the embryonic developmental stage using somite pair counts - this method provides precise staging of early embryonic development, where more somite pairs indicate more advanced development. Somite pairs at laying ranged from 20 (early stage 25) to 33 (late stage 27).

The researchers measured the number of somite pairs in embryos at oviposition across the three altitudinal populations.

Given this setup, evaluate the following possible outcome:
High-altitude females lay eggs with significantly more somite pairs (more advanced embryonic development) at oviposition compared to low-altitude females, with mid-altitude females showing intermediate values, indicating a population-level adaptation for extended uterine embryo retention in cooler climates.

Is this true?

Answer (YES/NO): NO